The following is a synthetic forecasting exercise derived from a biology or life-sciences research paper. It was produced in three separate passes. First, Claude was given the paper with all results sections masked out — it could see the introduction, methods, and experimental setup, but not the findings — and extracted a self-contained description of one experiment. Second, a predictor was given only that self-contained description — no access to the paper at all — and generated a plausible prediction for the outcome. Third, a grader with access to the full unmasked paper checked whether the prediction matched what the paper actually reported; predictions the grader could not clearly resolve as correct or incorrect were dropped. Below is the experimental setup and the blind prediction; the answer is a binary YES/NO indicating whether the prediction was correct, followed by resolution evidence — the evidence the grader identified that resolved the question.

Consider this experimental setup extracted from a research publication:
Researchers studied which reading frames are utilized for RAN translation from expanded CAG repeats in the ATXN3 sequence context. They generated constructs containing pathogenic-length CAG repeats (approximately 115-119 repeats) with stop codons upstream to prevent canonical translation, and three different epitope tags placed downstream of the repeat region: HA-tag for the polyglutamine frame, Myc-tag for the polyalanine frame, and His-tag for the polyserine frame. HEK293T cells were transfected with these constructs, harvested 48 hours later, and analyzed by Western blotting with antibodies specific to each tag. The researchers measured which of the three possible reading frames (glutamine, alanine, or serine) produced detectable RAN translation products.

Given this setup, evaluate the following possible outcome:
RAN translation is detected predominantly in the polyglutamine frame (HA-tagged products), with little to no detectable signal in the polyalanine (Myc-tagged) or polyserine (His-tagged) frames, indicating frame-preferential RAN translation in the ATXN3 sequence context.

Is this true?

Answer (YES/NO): NO